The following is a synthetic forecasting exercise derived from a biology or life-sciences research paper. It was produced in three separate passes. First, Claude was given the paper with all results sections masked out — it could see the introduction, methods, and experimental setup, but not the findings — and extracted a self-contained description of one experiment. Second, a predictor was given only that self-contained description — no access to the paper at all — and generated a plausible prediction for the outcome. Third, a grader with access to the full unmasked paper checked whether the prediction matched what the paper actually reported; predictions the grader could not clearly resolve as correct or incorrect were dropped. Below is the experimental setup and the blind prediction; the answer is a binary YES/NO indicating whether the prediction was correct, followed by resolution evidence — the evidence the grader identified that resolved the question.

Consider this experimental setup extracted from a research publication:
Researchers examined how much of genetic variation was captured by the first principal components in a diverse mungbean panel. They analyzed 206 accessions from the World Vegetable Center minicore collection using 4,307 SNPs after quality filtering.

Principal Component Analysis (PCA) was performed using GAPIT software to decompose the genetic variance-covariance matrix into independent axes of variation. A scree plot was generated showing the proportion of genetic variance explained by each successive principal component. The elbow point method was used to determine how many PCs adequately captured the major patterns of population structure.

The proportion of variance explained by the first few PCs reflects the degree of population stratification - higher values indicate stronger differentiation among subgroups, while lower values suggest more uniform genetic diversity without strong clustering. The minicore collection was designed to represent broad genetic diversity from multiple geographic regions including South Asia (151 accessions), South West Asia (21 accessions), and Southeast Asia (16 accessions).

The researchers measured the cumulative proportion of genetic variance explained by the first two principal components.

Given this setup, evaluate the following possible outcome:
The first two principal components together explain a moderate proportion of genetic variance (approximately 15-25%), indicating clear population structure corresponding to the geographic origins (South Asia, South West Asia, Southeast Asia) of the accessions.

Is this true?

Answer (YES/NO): NO